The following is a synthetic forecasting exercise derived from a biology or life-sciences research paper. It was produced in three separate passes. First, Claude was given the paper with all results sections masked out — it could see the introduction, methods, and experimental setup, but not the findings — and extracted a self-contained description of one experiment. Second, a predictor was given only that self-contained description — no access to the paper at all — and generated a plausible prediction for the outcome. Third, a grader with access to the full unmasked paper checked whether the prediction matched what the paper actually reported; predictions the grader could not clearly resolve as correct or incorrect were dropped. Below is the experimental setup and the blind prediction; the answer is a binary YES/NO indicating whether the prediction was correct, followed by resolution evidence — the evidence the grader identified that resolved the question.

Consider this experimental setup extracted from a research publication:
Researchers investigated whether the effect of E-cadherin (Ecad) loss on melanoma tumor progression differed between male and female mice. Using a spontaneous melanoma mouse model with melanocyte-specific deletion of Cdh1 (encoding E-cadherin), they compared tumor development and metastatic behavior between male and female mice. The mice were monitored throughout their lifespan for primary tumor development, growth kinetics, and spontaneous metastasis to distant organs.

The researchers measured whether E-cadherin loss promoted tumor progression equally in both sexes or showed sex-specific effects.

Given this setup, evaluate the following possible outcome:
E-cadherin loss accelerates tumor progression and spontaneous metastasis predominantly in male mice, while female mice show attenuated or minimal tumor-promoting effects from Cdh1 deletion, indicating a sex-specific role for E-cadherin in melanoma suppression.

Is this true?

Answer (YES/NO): NO